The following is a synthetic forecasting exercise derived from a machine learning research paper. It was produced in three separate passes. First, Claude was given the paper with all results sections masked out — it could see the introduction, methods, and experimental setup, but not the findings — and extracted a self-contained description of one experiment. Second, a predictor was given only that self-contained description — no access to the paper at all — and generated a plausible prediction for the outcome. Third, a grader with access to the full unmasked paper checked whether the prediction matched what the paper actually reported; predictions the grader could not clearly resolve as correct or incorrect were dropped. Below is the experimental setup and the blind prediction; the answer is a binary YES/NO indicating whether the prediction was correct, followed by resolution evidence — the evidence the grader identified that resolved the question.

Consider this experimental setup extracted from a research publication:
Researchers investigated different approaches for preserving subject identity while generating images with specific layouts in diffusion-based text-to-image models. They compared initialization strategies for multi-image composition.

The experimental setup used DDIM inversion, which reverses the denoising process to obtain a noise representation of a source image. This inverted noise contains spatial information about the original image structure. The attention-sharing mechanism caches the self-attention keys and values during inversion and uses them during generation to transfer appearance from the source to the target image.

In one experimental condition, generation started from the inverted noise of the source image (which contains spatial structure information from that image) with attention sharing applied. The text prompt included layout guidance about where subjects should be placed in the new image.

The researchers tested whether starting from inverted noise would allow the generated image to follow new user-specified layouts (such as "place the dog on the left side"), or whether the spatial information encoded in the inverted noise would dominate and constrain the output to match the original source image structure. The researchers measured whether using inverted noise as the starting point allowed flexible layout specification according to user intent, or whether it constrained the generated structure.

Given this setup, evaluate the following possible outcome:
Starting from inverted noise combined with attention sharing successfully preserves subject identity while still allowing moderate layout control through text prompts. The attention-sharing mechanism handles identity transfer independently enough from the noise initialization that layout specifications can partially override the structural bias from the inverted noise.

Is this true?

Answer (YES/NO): NO